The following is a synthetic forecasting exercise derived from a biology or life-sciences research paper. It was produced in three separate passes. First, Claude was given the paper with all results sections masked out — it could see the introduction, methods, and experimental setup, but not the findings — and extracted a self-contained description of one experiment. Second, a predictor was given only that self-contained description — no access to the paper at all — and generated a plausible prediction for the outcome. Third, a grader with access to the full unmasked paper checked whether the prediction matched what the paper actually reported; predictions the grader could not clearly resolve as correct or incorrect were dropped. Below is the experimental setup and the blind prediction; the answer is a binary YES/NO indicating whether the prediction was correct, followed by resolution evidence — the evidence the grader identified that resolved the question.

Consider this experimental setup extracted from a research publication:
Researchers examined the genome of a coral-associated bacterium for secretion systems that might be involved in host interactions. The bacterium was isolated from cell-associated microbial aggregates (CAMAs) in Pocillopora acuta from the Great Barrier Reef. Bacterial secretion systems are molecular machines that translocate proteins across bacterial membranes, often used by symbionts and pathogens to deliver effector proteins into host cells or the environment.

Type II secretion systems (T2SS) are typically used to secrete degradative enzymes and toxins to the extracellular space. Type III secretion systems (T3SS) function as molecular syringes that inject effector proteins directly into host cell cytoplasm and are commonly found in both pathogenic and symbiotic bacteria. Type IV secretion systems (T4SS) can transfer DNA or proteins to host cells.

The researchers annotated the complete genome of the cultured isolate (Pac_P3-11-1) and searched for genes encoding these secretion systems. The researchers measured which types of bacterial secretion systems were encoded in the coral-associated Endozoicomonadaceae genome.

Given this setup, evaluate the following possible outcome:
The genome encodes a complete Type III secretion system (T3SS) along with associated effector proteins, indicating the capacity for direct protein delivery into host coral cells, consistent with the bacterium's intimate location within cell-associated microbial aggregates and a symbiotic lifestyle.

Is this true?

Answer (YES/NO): YES